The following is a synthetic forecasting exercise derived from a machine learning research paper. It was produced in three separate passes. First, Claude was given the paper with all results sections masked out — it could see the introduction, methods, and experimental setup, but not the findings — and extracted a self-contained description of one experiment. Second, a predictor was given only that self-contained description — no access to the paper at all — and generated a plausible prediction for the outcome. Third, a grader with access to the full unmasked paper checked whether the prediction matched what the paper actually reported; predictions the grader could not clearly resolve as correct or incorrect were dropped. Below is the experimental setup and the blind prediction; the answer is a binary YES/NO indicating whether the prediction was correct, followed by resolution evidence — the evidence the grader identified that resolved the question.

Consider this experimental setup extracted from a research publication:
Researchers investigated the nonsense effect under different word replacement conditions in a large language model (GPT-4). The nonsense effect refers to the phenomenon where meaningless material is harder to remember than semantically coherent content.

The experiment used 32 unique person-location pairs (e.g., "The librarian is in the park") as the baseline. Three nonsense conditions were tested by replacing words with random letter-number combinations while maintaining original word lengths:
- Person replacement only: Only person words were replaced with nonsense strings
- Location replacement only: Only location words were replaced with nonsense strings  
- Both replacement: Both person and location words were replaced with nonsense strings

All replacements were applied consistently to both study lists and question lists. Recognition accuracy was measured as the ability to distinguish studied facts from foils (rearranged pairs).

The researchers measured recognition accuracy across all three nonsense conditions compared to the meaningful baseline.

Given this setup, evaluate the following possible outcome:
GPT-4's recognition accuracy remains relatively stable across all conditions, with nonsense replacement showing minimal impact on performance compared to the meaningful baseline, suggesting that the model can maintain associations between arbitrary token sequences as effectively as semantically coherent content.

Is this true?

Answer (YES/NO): YES